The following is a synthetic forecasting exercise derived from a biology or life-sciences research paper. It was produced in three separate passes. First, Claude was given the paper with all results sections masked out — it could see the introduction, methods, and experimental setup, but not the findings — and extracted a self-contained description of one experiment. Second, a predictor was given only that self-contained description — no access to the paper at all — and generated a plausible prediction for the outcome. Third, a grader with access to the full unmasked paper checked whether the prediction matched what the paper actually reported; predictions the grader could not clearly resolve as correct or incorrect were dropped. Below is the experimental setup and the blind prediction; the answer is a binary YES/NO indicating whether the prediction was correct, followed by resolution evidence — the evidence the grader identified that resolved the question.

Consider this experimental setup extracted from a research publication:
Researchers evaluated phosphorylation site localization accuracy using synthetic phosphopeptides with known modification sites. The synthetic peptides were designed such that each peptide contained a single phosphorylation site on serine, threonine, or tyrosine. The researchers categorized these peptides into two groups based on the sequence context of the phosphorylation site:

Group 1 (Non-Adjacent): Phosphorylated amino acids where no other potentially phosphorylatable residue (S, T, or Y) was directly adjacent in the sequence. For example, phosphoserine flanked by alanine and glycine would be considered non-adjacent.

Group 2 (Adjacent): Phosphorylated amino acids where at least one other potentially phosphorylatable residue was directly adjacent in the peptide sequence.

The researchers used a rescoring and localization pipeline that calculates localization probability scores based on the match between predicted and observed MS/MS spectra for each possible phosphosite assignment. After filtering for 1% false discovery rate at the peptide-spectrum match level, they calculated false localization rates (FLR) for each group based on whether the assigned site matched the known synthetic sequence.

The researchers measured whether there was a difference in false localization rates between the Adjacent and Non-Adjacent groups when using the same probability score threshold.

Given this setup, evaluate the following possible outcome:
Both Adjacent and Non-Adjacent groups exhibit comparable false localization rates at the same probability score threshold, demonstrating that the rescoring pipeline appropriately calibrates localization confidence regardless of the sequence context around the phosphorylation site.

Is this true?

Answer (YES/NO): NO